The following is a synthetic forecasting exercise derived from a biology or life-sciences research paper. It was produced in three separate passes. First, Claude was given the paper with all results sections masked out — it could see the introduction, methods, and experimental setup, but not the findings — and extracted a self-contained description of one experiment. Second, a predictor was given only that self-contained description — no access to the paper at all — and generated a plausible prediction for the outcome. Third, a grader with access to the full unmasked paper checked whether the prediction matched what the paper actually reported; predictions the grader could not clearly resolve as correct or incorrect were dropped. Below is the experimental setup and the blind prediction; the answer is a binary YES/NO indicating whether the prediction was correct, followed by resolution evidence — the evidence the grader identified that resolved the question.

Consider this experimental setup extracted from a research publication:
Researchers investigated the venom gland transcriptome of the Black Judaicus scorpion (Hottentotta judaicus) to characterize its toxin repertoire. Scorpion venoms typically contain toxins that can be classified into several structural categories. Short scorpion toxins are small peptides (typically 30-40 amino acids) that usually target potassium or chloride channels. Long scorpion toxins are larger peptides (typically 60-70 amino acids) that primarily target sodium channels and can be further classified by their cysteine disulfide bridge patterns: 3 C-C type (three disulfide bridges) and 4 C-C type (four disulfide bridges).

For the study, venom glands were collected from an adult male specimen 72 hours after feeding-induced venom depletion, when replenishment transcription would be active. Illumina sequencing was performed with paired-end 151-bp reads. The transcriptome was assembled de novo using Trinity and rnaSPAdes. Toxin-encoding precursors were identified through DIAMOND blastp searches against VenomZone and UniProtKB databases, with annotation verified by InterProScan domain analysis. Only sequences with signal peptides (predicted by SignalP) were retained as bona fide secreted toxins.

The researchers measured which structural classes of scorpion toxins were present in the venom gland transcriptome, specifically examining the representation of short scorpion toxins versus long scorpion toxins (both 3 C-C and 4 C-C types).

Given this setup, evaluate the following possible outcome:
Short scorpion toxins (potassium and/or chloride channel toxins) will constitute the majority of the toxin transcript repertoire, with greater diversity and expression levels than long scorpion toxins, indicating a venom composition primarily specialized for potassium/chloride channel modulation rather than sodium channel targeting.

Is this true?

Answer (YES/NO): NO